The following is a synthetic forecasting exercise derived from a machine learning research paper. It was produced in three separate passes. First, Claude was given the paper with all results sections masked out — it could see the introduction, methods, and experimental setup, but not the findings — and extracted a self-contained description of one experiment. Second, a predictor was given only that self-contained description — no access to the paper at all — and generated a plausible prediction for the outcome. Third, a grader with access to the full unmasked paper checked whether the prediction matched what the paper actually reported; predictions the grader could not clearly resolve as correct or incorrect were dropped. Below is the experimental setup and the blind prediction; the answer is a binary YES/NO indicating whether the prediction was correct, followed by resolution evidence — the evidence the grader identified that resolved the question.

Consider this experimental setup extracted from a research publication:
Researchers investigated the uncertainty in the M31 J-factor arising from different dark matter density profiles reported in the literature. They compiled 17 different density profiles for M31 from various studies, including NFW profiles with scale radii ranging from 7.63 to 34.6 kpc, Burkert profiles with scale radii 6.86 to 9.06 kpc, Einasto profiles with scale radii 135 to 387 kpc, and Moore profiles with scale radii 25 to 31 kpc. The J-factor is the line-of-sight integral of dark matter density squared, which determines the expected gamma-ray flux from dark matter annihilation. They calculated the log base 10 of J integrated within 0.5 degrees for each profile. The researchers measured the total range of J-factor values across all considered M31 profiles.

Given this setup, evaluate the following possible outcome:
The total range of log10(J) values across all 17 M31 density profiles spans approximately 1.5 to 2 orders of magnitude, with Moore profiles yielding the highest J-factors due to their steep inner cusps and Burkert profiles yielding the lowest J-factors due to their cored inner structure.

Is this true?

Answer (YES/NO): NO